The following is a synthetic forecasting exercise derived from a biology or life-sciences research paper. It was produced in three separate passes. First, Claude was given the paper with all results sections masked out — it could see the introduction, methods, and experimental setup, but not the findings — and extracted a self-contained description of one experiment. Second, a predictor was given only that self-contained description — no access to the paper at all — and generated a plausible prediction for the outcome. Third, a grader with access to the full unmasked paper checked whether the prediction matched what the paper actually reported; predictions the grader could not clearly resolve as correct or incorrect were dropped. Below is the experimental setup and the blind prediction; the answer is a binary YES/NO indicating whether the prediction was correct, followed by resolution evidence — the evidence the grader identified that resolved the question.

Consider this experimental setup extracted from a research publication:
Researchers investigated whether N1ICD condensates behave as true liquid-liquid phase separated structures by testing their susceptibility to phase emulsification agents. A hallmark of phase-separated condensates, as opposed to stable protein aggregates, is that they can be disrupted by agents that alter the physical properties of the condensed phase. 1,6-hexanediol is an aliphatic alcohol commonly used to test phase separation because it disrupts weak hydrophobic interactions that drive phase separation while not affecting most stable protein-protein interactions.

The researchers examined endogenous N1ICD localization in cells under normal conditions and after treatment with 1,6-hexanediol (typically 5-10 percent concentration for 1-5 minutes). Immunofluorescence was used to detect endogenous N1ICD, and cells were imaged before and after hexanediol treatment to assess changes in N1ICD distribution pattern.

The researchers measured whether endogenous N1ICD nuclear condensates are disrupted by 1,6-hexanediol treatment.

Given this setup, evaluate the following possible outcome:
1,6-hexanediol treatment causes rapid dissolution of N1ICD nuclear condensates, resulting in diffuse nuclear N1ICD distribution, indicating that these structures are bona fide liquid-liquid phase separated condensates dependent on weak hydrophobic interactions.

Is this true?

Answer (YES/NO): YES